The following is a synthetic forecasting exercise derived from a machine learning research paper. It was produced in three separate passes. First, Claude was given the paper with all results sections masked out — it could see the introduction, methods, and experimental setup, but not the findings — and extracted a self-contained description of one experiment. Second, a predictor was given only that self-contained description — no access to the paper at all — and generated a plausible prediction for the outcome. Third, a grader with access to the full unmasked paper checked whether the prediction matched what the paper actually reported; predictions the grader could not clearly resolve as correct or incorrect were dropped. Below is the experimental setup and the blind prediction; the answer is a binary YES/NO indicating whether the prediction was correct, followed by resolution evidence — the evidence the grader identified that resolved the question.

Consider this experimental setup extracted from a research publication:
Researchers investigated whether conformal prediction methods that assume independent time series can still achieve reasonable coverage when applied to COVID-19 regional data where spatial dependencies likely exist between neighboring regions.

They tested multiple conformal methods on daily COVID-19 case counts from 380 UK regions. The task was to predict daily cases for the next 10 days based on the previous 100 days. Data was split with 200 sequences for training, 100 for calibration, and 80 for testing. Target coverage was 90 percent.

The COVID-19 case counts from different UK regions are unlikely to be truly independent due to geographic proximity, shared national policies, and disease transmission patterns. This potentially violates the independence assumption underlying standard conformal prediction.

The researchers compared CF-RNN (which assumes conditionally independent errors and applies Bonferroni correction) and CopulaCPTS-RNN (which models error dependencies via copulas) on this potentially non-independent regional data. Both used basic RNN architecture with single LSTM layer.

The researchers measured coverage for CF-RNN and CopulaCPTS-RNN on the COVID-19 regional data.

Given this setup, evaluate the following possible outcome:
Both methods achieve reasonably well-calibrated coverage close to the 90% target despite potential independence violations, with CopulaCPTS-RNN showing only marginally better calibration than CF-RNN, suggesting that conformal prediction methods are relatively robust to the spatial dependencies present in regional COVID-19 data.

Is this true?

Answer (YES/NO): NO